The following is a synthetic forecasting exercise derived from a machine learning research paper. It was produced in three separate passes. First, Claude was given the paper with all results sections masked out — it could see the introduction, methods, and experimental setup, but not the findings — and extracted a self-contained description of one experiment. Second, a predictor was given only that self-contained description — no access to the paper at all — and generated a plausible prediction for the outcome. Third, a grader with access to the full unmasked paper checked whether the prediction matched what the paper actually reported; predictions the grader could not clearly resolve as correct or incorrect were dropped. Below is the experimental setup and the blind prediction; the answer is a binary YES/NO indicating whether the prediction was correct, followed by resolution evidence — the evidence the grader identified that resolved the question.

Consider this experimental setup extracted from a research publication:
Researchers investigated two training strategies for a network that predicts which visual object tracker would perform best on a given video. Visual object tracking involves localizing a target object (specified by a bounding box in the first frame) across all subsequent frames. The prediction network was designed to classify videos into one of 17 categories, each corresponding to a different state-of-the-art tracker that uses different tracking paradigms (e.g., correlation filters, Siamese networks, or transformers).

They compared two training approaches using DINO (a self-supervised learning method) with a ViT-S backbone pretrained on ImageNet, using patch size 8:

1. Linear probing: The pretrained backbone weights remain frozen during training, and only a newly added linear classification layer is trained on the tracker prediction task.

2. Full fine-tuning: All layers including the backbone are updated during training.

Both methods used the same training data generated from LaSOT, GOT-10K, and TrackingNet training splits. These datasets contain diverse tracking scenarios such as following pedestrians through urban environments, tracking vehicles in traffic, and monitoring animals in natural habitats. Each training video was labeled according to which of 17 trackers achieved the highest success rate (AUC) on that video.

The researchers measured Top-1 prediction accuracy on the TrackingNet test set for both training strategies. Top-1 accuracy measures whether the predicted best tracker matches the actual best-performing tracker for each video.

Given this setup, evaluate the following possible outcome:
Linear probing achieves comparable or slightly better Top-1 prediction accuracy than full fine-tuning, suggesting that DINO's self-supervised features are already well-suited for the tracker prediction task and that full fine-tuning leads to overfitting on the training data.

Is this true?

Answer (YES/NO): NO